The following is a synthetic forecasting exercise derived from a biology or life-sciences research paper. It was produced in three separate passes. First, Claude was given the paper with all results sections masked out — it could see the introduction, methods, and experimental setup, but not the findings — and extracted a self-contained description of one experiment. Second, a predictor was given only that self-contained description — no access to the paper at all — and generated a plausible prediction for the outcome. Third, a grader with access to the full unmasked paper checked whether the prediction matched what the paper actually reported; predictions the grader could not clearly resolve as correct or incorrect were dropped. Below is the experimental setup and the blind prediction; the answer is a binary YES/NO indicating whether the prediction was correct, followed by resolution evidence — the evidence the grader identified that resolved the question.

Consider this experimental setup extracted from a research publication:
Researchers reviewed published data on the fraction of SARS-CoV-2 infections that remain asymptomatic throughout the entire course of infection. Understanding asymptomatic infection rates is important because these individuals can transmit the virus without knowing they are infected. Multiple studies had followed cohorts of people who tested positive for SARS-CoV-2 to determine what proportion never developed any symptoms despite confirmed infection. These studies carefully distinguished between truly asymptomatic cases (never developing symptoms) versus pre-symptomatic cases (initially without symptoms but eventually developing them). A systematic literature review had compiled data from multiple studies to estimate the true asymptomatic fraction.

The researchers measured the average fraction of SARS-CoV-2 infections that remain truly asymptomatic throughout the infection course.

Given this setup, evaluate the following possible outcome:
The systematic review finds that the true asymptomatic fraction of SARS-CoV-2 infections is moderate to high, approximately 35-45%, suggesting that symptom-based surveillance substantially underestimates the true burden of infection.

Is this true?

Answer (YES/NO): NO